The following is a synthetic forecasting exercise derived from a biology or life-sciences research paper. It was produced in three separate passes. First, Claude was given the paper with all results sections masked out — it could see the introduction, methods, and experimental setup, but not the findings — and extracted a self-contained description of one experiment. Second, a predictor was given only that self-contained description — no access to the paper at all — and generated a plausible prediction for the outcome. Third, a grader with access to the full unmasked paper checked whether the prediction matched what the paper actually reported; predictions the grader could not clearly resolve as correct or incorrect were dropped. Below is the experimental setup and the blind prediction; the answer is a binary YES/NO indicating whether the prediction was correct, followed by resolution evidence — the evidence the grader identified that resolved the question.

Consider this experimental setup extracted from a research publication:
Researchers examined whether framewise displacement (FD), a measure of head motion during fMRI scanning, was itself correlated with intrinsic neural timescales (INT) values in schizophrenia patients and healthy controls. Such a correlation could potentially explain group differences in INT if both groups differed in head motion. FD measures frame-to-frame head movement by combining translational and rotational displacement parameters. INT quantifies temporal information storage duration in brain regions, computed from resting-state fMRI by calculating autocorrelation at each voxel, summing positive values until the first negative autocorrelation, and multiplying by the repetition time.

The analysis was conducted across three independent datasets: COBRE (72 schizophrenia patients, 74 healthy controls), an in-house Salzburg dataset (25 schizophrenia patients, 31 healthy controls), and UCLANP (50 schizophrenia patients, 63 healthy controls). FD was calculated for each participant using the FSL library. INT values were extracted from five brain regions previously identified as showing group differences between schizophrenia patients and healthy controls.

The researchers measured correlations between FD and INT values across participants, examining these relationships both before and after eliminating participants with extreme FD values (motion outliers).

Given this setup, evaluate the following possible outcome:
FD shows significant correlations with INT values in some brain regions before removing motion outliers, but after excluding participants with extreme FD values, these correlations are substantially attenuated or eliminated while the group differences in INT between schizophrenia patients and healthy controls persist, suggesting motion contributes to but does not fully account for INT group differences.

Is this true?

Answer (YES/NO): YES